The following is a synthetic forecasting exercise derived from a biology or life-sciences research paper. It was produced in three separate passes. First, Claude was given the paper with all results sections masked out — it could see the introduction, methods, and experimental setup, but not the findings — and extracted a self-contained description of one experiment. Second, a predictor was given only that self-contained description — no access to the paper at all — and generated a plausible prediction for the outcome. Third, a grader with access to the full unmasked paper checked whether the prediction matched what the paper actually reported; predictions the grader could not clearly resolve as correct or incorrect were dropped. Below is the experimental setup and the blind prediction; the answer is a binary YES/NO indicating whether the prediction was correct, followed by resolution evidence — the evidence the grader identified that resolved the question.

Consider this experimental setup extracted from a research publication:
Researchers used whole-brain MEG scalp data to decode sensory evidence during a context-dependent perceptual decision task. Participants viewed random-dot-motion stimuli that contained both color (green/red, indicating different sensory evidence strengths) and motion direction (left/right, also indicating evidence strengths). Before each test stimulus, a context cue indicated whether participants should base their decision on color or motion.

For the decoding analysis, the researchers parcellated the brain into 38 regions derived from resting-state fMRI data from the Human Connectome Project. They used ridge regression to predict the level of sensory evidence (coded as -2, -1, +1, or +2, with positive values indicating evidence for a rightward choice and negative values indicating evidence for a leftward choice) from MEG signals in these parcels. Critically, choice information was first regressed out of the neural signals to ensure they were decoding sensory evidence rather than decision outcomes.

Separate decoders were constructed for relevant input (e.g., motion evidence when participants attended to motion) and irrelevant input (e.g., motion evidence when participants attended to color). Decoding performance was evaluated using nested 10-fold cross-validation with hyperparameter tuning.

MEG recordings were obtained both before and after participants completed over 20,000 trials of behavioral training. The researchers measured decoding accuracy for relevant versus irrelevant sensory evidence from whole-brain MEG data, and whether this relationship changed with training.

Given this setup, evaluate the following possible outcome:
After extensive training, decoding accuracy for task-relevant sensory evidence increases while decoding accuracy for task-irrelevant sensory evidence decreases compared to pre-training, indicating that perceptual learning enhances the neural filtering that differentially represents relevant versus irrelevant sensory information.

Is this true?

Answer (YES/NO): NO